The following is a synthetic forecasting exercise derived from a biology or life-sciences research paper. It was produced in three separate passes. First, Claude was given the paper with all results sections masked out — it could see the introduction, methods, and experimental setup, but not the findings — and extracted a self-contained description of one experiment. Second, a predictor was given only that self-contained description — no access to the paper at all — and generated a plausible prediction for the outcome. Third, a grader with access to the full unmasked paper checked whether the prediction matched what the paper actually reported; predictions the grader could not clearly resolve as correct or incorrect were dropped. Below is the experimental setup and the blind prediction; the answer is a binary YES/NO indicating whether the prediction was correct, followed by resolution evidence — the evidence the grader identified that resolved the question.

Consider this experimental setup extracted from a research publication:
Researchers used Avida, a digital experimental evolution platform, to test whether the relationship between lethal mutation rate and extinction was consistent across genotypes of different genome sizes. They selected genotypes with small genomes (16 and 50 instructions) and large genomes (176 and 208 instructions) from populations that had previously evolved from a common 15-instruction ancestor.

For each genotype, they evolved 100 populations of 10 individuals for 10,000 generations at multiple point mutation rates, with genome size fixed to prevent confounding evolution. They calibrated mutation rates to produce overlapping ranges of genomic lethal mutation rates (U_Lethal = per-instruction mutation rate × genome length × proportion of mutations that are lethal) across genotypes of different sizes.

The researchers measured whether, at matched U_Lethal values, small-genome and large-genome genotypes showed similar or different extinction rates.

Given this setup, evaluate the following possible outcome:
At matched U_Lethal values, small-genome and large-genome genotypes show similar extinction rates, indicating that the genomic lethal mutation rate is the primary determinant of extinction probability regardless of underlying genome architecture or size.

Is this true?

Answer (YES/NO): YES